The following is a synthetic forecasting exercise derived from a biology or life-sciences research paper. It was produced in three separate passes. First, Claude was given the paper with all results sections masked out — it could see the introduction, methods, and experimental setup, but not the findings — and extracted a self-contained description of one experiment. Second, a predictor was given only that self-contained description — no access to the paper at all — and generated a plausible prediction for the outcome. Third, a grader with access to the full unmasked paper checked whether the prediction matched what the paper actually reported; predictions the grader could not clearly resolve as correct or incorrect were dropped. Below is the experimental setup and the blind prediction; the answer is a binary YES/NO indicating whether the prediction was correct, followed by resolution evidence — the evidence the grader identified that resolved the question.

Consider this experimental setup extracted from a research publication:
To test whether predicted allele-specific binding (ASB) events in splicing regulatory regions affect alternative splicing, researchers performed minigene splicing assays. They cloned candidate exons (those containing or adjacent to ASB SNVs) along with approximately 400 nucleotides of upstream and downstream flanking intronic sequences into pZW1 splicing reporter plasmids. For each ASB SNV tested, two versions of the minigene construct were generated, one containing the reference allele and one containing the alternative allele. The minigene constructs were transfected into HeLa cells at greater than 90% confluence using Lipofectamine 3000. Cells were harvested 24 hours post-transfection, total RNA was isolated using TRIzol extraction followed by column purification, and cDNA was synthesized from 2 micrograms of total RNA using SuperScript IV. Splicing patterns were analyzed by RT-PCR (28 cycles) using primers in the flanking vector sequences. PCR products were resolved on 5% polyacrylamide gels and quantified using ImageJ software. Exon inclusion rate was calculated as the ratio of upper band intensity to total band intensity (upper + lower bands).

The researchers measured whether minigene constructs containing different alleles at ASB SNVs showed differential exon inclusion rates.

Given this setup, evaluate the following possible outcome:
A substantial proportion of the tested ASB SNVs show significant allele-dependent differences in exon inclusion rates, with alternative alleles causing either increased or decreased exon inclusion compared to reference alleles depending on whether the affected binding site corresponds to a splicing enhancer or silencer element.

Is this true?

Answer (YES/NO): YES